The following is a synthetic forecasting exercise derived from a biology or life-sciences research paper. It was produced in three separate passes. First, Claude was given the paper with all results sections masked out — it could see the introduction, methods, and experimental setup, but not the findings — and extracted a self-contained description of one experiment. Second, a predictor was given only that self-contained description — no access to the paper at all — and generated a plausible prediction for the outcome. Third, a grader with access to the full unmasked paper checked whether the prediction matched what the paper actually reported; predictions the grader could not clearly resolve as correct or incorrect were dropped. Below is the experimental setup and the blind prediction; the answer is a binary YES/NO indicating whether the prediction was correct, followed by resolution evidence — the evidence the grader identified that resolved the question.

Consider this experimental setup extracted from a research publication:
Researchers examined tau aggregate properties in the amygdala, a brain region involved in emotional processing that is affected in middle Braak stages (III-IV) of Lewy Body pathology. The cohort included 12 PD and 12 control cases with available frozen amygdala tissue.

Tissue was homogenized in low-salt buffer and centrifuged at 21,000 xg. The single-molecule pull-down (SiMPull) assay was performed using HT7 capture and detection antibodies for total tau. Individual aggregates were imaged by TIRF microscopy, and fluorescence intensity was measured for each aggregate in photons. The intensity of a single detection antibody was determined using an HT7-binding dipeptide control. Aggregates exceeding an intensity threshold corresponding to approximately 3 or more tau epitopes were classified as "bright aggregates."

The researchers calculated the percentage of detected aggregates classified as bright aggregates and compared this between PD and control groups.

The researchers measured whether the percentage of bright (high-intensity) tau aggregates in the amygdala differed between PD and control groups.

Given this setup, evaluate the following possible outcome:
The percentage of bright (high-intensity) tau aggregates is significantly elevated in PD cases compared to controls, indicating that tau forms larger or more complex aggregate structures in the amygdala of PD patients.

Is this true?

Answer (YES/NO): NO